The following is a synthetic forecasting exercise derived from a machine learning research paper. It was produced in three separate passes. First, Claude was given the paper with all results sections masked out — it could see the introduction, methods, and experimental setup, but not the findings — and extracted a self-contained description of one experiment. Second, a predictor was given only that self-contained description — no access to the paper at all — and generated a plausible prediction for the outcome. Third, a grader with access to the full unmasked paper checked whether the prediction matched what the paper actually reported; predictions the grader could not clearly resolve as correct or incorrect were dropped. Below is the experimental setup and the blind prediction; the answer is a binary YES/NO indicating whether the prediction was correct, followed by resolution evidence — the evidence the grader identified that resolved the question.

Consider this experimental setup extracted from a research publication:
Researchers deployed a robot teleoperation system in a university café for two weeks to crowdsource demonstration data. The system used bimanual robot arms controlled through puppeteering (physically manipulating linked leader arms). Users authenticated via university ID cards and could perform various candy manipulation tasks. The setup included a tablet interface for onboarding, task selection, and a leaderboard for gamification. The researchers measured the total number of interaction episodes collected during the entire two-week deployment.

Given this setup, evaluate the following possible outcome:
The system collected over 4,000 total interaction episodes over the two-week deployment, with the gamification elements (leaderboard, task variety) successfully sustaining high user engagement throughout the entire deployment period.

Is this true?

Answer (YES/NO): NO